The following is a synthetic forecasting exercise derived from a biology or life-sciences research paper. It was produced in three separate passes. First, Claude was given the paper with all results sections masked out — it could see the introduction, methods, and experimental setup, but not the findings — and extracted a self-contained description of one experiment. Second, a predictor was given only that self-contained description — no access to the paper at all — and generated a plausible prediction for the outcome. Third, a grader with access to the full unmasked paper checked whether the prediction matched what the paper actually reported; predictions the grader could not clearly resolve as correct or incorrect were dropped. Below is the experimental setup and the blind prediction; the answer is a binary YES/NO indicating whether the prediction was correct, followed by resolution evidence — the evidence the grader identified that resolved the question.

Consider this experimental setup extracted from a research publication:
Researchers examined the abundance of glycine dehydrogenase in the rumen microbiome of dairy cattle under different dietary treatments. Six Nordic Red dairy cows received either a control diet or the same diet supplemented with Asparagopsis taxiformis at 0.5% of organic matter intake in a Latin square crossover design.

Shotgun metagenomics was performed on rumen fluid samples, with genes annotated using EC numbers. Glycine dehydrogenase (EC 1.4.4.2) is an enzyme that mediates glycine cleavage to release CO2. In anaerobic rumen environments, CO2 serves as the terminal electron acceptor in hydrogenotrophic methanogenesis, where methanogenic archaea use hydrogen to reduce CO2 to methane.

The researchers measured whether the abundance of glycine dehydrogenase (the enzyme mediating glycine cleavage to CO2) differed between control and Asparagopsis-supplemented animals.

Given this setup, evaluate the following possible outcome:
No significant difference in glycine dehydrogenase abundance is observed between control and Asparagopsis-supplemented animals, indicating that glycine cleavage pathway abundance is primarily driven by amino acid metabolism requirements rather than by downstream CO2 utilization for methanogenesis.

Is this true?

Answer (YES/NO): NO